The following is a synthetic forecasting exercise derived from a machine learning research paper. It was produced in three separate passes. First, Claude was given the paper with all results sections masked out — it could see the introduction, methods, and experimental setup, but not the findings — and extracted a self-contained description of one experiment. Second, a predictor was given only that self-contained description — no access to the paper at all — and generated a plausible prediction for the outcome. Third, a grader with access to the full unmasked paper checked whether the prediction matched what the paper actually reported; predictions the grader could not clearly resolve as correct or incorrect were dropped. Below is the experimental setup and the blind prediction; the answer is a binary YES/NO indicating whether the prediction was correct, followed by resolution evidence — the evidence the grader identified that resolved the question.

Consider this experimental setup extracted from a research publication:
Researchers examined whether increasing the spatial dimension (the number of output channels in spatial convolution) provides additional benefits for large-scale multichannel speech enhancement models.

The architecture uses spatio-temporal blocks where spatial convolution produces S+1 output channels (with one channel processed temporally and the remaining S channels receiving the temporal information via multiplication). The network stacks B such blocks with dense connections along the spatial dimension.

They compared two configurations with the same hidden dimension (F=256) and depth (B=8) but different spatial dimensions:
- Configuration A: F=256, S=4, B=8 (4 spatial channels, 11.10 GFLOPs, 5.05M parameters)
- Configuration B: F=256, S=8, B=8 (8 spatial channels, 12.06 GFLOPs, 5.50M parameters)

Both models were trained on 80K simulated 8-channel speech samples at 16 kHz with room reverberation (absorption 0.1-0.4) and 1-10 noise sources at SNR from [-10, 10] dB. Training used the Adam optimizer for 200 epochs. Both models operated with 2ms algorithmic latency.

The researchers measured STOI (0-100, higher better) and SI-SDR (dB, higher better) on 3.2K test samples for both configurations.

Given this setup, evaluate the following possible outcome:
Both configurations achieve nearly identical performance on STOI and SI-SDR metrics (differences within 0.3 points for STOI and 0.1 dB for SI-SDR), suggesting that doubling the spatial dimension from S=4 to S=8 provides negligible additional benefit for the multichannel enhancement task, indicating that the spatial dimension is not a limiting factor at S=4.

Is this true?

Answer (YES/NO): NO